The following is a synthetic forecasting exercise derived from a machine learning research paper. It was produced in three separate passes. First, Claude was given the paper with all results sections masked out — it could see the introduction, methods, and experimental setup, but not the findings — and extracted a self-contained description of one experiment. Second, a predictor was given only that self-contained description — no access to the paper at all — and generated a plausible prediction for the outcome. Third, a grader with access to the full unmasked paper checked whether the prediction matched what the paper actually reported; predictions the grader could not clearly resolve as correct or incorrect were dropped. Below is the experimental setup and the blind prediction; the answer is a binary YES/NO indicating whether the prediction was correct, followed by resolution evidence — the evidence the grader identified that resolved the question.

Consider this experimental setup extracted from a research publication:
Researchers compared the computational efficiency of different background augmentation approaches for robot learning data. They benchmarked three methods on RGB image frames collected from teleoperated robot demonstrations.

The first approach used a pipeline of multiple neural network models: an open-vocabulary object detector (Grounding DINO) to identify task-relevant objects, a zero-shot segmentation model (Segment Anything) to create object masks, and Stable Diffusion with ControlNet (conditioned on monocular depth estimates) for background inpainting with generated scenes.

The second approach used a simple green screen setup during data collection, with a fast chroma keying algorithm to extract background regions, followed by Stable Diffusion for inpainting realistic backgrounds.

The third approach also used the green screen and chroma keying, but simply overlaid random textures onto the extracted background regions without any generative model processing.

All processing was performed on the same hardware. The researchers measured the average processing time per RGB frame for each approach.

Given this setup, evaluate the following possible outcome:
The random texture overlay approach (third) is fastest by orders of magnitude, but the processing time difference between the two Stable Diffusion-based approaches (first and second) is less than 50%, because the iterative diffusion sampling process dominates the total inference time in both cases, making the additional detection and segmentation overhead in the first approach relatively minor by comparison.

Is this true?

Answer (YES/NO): NO